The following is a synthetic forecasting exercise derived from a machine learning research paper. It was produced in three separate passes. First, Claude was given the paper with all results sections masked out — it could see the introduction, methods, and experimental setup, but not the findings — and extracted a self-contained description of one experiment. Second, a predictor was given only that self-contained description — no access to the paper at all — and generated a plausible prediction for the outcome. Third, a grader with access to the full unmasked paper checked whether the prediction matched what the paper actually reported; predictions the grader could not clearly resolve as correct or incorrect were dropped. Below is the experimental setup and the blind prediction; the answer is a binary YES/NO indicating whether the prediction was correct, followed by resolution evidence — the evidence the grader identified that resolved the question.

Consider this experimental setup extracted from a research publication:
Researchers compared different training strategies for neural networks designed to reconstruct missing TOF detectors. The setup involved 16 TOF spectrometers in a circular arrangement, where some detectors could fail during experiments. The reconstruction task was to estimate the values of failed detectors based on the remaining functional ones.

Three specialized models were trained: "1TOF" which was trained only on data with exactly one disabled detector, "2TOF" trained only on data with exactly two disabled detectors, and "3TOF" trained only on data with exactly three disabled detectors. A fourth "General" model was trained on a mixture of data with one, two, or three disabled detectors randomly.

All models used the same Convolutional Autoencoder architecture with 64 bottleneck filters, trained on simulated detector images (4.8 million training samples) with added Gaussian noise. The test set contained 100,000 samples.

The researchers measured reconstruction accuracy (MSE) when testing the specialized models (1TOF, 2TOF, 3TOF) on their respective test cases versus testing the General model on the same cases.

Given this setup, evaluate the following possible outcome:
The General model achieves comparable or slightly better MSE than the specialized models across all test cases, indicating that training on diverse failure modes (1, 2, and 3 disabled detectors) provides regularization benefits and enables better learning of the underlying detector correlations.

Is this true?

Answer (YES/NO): YES